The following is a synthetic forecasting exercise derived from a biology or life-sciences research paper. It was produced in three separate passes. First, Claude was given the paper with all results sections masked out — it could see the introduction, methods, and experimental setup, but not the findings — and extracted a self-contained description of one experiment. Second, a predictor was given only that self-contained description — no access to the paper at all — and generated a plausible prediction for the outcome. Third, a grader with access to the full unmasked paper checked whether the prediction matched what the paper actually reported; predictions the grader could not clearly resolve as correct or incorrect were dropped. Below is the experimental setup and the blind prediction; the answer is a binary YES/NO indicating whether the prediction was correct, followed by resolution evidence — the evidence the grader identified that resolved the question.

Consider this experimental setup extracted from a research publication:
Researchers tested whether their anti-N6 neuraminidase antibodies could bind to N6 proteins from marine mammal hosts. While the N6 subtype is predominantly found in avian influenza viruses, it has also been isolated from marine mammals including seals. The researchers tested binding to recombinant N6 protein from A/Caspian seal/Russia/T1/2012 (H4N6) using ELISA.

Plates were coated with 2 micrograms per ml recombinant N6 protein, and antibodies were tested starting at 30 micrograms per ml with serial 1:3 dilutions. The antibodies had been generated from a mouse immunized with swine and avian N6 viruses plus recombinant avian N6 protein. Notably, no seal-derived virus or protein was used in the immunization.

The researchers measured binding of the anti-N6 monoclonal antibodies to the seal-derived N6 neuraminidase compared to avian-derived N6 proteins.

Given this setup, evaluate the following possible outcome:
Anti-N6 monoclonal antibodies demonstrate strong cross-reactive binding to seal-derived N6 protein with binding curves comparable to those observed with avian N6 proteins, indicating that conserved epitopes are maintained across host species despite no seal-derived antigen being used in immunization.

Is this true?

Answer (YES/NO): YES